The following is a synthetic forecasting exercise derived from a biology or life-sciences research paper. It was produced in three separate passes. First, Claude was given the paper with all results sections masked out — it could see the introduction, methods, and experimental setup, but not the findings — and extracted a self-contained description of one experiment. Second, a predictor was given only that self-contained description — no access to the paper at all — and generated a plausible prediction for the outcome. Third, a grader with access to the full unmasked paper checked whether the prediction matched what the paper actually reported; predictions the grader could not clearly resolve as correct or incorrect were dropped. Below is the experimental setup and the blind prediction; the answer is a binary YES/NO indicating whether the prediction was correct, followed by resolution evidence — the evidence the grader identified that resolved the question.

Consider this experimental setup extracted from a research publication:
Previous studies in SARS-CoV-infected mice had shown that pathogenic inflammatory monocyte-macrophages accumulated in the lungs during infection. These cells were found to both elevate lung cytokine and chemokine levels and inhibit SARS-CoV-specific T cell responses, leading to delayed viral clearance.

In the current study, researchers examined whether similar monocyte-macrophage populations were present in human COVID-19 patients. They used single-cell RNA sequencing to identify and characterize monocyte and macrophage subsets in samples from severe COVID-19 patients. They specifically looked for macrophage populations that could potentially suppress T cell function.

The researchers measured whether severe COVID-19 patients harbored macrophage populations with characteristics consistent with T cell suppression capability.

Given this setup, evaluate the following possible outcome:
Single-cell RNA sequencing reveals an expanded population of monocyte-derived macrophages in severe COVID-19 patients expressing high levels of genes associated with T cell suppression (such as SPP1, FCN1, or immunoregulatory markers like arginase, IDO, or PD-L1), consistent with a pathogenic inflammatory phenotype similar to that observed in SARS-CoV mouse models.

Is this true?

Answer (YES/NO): NO